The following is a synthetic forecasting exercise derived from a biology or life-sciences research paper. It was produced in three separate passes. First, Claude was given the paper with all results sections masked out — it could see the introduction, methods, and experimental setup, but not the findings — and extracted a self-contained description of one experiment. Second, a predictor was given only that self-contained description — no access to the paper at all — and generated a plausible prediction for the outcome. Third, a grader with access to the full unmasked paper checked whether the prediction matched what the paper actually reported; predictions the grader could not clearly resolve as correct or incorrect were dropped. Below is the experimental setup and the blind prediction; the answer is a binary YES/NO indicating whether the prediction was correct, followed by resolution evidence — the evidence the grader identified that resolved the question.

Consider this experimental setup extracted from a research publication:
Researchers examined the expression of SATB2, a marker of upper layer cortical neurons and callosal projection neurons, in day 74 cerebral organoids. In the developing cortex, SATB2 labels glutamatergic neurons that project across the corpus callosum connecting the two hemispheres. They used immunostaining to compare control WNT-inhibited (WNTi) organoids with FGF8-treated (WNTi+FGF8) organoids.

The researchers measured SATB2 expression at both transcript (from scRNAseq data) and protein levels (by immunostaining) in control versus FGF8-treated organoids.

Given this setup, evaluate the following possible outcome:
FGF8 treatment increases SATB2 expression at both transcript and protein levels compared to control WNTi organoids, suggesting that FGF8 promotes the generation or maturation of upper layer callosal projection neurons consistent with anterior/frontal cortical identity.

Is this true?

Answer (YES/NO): NO